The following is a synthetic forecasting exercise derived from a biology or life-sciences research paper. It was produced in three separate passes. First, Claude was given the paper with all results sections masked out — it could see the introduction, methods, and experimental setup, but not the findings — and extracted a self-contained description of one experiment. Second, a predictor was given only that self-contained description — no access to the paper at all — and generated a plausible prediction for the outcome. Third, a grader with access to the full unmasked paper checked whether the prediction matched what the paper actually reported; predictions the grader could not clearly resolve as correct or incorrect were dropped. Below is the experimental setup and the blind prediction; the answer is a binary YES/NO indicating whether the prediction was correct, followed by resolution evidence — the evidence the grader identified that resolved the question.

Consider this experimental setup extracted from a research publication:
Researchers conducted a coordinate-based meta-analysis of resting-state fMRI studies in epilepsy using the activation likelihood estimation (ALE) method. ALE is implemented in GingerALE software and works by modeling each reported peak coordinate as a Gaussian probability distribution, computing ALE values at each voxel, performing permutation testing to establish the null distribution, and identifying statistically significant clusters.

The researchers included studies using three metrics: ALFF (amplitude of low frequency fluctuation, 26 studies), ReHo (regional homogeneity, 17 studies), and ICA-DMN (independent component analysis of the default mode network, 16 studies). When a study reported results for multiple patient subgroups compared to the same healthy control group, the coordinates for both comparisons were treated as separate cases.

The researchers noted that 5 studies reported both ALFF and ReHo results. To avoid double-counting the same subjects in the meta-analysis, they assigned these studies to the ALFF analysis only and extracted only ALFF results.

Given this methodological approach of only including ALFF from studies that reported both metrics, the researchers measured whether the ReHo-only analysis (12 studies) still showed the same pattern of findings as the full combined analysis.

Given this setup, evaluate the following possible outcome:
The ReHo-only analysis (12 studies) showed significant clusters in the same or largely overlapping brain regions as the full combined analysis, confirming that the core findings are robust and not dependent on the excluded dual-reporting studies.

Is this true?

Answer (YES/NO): YES